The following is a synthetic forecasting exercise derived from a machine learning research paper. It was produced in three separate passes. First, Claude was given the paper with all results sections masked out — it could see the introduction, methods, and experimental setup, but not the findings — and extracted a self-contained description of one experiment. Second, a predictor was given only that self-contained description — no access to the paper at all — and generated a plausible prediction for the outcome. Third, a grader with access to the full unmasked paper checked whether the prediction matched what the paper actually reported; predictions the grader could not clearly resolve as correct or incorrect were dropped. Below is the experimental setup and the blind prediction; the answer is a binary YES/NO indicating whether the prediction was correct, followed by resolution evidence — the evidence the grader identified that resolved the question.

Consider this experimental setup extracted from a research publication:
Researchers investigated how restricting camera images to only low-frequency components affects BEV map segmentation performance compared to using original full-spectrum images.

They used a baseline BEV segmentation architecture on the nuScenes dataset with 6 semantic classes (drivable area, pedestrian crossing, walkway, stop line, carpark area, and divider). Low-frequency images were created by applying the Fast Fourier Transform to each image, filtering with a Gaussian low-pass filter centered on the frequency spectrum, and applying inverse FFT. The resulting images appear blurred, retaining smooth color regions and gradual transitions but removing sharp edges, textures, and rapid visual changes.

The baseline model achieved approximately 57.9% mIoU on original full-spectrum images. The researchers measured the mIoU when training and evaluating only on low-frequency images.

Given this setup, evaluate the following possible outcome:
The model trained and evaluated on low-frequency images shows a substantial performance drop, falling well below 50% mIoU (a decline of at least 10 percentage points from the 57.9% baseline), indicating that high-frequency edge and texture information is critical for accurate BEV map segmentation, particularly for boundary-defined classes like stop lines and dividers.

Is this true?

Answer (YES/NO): YES